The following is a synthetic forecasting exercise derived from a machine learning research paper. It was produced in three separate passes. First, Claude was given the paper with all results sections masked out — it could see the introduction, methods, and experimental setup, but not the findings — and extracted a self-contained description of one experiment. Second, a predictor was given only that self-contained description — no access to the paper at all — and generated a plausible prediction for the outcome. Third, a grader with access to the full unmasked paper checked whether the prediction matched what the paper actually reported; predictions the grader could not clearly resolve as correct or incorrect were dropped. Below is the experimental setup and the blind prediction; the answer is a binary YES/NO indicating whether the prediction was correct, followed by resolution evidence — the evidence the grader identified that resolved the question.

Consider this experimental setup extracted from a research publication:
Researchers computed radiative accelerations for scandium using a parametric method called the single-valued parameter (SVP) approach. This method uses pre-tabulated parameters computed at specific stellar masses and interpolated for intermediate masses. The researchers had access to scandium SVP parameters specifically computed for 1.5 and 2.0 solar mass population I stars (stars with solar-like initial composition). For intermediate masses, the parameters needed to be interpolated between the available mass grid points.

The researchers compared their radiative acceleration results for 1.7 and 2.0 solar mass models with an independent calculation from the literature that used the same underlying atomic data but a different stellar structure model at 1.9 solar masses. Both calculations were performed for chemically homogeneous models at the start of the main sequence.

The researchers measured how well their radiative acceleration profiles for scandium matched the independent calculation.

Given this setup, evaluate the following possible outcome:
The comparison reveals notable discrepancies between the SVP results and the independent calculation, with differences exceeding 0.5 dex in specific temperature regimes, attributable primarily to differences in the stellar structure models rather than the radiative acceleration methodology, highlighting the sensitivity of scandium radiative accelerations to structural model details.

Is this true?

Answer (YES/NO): NO